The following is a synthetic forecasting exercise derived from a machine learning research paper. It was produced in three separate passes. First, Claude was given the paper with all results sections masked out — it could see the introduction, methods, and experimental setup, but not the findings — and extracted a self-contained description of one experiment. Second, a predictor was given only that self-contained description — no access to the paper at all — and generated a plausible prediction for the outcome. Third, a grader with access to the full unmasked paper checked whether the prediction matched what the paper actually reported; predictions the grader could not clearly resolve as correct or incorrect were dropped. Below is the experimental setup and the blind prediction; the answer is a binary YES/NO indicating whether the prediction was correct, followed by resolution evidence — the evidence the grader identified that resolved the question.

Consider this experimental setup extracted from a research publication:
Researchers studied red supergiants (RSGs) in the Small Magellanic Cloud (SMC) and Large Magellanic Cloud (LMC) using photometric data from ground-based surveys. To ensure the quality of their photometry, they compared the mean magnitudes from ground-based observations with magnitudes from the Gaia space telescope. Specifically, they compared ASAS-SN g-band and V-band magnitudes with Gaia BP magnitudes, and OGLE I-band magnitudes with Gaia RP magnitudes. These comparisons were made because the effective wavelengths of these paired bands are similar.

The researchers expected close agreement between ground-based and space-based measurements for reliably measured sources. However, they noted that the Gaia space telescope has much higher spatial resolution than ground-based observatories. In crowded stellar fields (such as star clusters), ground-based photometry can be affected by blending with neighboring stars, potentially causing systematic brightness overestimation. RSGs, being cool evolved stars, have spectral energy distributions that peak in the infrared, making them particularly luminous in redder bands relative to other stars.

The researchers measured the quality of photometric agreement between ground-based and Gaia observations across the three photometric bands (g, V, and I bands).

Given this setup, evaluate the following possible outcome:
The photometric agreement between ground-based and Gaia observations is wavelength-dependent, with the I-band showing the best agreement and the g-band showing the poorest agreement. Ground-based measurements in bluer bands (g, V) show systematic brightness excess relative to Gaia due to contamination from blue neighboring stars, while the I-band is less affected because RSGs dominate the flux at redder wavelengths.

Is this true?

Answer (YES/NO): YES